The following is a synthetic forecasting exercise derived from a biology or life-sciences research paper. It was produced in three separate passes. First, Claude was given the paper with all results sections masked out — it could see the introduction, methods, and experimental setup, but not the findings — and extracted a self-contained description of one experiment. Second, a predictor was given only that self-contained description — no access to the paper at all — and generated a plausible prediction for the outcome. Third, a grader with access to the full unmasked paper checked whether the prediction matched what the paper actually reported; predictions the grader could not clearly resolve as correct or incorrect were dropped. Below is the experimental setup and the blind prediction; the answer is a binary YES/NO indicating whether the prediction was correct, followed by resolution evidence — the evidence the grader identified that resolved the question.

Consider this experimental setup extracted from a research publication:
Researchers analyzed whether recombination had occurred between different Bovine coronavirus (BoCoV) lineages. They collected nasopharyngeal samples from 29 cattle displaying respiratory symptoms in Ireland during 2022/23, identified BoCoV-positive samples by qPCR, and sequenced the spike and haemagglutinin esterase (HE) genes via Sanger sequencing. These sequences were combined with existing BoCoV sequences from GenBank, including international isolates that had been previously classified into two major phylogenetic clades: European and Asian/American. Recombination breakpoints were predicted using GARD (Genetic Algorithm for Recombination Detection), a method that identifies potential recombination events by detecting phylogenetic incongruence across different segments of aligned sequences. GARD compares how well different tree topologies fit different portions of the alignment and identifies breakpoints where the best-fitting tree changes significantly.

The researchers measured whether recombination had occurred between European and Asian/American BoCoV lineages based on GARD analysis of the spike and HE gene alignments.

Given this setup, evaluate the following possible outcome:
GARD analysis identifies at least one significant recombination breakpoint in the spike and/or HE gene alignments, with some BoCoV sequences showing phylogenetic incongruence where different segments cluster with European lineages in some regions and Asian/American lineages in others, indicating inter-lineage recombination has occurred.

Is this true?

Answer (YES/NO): YES